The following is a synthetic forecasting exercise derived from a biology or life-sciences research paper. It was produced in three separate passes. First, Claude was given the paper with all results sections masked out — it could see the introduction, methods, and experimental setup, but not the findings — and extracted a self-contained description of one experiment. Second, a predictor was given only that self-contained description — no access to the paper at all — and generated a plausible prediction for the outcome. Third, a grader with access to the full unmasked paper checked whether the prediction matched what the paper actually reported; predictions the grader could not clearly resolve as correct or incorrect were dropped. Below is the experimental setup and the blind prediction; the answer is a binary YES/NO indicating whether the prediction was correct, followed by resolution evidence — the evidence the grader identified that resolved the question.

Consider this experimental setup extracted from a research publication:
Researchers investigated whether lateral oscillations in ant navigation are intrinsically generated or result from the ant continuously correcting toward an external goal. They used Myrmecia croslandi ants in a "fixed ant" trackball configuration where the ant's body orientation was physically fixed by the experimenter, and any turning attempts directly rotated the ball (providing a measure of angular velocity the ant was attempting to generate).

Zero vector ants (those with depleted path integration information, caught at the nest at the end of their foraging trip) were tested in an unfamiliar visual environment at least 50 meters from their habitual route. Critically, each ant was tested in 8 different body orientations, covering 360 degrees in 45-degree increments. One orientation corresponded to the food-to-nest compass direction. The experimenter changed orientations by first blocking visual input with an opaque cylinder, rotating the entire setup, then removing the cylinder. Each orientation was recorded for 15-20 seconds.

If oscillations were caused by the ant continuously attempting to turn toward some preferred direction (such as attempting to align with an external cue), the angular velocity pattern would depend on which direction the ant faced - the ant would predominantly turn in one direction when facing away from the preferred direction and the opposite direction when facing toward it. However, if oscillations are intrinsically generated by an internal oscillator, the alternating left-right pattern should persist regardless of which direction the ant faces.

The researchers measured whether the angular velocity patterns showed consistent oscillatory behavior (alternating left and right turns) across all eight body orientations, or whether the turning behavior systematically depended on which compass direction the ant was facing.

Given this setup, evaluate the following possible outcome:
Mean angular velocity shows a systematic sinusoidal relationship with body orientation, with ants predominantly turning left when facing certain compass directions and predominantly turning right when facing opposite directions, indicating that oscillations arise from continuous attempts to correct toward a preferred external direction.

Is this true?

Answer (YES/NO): NO